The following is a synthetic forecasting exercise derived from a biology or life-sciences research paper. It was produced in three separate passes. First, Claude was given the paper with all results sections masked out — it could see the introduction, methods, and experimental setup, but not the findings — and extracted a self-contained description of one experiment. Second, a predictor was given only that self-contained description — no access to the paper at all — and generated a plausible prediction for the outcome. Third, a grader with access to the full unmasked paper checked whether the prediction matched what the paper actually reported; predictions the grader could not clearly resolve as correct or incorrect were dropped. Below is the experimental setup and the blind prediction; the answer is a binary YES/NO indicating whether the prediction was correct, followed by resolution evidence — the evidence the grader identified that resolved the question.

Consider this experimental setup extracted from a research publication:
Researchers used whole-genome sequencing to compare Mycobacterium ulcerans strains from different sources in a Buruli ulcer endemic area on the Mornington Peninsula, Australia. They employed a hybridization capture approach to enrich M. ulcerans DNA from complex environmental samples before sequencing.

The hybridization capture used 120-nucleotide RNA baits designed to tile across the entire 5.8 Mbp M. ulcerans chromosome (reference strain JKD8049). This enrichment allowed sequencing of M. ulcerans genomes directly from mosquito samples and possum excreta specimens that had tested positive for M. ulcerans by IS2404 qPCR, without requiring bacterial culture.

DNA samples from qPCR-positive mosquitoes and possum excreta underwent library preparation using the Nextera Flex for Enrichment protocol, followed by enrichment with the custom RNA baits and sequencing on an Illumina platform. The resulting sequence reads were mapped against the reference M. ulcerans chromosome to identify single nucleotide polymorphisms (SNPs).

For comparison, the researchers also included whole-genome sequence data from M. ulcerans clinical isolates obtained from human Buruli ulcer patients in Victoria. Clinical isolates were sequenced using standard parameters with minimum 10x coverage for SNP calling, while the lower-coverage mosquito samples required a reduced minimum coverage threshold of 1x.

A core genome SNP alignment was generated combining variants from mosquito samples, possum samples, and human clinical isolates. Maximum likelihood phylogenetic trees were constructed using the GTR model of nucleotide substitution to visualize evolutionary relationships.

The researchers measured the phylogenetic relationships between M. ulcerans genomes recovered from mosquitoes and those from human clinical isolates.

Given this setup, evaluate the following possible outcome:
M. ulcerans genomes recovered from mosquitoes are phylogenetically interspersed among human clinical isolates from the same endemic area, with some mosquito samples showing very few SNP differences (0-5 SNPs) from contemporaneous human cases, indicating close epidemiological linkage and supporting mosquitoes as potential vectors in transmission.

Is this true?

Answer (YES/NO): YES